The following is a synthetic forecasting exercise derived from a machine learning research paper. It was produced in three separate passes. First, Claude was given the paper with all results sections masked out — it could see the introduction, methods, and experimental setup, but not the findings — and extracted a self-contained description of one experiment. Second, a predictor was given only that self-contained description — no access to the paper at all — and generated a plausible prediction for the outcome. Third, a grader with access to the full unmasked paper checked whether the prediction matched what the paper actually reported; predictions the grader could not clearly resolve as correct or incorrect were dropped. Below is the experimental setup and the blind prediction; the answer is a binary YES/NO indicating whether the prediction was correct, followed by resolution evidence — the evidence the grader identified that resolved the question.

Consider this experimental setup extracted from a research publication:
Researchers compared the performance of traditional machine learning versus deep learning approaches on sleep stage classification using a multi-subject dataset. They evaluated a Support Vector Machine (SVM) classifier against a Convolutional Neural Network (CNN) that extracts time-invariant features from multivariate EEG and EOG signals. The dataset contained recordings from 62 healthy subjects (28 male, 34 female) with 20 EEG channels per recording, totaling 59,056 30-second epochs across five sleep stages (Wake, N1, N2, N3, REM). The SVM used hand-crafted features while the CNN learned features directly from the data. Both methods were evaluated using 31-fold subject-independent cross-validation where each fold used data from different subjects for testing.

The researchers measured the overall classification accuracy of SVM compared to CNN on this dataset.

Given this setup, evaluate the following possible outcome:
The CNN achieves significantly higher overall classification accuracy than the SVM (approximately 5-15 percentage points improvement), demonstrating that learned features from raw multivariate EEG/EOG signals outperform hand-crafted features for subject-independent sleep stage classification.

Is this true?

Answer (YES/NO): NO